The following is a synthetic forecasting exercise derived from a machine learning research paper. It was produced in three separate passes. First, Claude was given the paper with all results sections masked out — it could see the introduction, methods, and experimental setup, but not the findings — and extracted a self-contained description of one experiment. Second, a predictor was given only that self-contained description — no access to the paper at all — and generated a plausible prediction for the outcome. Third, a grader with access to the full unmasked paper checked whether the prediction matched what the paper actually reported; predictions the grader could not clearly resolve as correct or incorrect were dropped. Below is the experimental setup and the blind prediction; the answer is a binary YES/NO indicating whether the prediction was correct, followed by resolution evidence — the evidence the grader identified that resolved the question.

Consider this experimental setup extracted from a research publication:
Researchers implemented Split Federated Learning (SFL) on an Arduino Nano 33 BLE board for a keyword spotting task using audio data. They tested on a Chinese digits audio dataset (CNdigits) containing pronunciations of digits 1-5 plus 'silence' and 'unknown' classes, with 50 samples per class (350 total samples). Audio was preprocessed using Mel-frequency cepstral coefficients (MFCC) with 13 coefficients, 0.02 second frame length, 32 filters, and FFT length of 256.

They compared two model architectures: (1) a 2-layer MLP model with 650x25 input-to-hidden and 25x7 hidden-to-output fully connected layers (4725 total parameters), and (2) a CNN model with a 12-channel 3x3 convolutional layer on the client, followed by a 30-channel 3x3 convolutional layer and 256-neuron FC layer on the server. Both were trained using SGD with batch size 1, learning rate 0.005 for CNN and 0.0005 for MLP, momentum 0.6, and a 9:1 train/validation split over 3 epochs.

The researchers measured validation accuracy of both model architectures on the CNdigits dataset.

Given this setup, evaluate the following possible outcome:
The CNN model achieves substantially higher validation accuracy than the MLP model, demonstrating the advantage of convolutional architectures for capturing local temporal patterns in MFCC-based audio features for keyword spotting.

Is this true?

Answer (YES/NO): NO